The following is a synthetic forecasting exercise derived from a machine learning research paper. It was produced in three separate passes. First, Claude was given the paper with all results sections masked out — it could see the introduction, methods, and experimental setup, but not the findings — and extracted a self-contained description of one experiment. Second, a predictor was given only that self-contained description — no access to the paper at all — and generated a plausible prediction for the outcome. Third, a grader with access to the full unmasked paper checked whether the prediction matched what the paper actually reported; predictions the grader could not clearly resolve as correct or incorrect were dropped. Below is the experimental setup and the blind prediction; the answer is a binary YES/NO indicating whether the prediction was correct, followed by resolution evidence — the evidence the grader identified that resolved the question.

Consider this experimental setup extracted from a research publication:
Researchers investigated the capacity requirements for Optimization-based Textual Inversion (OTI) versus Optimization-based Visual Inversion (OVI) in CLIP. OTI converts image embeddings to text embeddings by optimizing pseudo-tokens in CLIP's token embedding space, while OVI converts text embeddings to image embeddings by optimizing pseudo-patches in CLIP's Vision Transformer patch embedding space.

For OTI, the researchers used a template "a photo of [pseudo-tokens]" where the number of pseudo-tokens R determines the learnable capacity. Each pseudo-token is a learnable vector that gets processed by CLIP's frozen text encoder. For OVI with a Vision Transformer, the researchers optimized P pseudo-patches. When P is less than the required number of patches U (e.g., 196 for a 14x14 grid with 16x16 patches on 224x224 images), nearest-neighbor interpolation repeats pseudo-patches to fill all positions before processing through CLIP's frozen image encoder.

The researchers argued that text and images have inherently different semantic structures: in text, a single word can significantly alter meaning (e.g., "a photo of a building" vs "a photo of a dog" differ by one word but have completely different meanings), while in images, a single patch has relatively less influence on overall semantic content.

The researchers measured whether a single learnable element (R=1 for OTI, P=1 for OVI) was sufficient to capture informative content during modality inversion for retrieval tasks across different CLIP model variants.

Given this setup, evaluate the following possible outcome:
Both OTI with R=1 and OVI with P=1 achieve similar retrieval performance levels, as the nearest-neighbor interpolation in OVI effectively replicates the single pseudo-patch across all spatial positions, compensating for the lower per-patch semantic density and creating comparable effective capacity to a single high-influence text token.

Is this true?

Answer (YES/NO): NO